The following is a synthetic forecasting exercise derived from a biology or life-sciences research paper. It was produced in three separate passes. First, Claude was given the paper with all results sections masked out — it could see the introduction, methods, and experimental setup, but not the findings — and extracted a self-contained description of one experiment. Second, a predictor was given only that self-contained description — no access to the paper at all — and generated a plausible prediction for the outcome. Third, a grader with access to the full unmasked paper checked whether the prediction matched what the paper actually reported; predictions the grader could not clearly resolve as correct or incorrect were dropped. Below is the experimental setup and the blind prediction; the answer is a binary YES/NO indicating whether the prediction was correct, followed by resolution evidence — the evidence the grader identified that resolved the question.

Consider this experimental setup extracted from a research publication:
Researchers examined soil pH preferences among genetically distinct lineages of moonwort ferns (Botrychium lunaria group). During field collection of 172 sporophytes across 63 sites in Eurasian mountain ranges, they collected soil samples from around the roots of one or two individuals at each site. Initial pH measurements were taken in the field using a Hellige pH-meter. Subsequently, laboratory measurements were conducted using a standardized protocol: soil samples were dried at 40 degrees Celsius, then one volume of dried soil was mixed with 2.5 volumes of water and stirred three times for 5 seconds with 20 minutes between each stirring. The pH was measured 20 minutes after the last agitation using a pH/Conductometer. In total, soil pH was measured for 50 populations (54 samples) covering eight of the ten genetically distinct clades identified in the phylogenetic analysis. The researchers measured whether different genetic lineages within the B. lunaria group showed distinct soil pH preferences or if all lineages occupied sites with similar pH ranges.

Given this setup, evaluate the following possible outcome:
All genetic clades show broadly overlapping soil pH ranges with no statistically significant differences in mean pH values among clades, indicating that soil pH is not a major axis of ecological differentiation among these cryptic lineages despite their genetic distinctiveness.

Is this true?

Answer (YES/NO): NO